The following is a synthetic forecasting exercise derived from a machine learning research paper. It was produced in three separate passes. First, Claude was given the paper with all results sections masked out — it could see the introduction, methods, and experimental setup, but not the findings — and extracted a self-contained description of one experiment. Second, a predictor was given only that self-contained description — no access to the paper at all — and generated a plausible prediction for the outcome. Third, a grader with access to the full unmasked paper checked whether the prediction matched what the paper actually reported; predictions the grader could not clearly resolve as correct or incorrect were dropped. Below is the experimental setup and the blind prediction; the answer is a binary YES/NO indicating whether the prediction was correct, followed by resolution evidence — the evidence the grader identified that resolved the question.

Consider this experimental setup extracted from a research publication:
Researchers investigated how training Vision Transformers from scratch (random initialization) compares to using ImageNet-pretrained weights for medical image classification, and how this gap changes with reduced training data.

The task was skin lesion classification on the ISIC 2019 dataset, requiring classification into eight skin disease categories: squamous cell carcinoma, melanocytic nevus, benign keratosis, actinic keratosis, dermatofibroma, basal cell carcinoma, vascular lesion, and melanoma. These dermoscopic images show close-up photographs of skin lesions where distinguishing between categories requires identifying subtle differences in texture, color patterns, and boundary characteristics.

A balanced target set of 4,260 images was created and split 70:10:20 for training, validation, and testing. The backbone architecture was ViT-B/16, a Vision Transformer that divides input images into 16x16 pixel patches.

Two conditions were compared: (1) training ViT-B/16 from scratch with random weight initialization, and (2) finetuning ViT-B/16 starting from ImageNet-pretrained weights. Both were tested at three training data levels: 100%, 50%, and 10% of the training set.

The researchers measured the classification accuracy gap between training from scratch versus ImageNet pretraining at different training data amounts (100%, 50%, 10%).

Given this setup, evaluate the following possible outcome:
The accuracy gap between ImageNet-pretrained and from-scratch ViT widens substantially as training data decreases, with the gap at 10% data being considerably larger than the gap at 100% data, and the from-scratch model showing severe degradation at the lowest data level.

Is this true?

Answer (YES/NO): NO